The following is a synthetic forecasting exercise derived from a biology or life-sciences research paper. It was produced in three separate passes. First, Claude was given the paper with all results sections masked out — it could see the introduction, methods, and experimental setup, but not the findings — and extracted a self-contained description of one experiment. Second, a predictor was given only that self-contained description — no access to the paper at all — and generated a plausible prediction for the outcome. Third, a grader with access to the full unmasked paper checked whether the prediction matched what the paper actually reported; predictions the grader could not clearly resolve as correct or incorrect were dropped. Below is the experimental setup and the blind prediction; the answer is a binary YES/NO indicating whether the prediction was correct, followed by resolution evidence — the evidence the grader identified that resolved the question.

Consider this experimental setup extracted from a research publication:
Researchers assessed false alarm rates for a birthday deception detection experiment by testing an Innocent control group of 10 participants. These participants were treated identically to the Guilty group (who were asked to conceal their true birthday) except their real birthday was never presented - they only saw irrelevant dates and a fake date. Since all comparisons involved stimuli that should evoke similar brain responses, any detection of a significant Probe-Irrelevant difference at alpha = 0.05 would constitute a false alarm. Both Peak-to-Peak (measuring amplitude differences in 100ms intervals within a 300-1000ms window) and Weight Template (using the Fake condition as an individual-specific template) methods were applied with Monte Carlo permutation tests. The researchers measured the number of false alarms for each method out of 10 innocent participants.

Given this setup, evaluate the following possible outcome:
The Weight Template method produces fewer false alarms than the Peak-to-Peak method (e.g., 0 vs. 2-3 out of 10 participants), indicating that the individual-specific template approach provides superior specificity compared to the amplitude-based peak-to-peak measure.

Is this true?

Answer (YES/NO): YES